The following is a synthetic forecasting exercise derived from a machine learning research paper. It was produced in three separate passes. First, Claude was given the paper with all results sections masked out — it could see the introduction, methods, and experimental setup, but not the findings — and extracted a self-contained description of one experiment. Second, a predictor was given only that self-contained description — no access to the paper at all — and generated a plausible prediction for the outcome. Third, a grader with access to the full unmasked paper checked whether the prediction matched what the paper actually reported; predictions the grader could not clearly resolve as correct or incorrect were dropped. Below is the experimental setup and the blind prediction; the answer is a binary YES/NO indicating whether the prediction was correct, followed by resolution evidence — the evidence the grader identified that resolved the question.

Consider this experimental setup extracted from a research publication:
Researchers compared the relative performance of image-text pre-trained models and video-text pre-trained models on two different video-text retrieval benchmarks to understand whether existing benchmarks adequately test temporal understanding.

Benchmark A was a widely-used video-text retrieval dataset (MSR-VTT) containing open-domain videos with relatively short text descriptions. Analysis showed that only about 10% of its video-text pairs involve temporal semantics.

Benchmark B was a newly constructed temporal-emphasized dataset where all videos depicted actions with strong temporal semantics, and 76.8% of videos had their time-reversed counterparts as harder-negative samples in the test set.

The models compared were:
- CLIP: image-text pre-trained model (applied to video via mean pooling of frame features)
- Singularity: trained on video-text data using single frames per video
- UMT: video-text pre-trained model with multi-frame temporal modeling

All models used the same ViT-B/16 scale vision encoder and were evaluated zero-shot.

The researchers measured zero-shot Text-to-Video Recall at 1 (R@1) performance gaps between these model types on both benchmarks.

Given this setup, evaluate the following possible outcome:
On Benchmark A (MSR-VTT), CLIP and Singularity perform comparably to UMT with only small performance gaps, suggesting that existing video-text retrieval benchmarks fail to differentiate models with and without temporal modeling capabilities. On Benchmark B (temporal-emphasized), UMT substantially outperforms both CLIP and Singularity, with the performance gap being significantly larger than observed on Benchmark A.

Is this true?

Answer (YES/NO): YES